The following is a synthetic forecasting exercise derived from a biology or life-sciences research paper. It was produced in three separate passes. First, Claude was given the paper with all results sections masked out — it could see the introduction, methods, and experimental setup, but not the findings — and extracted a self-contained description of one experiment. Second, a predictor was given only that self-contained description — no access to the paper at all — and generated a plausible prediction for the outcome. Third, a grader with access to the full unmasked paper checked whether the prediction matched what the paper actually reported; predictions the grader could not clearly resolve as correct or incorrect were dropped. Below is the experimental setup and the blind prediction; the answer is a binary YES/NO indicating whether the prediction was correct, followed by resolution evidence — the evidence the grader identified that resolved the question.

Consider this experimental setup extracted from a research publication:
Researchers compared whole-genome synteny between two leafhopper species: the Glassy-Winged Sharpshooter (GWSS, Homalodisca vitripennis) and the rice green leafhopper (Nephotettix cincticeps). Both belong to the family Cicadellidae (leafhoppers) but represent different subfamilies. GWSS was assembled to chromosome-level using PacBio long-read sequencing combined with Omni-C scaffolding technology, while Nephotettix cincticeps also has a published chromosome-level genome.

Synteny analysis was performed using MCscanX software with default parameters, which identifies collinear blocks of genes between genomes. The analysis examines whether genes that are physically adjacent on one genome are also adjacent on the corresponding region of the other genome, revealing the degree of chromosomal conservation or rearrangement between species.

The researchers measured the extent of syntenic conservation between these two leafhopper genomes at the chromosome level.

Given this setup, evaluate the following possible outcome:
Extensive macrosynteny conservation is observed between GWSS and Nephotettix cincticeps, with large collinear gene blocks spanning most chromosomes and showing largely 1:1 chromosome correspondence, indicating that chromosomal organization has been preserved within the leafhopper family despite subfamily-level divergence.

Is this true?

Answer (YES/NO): NO